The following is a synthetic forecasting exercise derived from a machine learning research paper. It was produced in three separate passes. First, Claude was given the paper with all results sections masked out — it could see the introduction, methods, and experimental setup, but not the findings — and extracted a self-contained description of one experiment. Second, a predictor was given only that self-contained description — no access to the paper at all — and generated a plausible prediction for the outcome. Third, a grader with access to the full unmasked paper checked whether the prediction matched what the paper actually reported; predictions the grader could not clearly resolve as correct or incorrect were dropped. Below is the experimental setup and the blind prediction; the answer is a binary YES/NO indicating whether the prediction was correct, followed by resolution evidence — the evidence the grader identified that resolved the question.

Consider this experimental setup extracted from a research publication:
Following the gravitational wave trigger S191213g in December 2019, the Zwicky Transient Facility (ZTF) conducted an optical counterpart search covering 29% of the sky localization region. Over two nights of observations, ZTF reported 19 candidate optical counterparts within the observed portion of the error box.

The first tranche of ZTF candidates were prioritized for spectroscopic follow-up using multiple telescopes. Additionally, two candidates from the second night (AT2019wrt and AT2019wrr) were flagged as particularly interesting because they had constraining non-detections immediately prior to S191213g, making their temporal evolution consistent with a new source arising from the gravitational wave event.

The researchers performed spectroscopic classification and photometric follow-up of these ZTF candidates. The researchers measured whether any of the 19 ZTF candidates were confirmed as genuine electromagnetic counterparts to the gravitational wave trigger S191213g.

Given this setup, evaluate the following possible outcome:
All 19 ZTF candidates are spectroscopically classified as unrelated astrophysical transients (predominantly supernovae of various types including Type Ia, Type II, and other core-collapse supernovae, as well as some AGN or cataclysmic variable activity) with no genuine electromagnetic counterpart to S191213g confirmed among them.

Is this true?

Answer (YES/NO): NO